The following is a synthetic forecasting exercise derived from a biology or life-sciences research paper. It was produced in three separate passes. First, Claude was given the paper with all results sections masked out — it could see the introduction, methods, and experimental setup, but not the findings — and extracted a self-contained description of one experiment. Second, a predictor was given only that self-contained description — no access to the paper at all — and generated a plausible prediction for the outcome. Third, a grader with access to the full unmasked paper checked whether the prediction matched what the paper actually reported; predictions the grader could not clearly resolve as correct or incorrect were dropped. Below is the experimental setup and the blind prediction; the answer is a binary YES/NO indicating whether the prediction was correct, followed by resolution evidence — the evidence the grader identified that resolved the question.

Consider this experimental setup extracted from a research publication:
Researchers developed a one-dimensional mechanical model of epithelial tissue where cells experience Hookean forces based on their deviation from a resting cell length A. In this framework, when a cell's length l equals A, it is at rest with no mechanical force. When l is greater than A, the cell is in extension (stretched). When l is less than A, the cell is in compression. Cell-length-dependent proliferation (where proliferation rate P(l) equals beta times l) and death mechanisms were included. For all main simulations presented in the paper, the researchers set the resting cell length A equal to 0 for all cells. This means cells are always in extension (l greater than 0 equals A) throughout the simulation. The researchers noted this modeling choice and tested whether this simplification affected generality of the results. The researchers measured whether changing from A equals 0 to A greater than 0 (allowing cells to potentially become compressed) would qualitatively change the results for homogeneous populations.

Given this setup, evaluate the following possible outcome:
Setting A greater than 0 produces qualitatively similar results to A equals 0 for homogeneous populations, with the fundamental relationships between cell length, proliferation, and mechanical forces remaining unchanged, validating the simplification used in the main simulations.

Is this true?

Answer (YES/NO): YES